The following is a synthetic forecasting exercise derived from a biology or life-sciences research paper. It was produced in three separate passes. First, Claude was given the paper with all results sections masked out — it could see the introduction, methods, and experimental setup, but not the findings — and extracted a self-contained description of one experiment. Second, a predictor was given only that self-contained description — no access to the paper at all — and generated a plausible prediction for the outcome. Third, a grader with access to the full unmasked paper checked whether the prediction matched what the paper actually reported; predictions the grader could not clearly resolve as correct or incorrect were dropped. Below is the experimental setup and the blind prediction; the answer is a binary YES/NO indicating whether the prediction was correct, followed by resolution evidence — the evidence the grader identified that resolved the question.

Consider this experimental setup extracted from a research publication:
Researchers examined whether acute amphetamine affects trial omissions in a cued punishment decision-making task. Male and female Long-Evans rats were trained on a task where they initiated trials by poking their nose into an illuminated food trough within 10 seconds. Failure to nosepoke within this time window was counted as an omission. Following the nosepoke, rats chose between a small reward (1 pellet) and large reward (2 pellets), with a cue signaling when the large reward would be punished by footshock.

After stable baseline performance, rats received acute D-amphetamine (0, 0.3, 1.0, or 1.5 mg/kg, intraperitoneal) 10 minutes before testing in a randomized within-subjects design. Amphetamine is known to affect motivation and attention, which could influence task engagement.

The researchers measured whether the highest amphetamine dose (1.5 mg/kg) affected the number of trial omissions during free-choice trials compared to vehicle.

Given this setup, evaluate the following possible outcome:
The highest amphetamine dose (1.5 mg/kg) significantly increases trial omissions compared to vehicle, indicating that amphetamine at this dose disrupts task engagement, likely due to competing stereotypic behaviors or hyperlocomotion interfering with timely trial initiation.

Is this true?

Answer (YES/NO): YES